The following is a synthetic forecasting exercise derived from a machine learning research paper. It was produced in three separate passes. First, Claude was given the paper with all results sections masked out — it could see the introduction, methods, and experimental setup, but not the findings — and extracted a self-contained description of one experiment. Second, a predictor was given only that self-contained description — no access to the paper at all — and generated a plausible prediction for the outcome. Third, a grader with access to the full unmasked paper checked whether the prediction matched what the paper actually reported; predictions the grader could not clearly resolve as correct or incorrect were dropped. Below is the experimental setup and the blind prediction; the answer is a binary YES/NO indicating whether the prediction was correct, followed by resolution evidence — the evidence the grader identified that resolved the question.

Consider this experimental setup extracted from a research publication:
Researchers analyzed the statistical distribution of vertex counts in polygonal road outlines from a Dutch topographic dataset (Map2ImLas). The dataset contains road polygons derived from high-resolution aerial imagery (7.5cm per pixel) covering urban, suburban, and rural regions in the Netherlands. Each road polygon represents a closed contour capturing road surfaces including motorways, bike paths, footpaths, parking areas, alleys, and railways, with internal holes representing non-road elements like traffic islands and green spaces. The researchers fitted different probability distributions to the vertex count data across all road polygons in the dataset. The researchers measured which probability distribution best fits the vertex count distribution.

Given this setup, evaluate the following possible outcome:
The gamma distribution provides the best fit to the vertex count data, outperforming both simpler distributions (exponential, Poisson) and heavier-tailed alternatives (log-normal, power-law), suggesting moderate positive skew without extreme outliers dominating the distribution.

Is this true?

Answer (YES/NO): NO